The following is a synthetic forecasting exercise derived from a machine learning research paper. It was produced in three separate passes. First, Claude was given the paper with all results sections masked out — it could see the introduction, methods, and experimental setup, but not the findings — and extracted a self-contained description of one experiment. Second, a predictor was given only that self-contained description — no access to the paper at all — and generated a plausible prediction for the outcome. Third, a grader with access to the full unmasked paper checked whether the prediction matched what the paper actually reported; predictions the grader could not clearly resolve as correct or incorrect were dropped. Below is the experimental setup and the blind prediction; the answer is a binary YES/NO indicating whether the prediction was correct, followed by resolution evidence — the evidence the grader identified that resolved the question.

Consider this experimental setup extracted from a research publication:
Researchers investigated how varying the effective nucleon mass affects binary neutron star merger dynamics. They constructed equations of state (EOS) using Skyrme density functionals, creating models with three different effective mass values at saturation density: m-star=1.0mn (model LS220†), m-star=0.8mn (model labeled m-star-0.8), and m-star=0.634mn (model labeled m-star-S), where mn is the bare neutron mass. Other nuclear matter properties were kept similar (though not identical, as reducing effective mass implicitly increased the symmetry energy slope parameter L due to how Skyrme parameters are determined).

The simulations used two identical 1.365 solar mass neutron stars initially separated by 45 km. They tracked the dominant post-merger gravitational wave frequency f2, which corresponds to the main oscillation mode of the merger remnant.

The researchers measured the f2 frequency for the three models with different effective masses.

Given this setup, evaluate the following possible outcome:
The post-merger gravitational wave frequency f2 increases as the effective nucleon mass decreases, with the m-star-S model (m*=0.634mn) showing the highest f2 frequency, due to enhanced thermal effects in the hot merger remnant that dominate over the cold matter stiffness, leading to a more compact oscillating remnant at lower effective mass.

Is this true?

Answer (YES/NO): NO